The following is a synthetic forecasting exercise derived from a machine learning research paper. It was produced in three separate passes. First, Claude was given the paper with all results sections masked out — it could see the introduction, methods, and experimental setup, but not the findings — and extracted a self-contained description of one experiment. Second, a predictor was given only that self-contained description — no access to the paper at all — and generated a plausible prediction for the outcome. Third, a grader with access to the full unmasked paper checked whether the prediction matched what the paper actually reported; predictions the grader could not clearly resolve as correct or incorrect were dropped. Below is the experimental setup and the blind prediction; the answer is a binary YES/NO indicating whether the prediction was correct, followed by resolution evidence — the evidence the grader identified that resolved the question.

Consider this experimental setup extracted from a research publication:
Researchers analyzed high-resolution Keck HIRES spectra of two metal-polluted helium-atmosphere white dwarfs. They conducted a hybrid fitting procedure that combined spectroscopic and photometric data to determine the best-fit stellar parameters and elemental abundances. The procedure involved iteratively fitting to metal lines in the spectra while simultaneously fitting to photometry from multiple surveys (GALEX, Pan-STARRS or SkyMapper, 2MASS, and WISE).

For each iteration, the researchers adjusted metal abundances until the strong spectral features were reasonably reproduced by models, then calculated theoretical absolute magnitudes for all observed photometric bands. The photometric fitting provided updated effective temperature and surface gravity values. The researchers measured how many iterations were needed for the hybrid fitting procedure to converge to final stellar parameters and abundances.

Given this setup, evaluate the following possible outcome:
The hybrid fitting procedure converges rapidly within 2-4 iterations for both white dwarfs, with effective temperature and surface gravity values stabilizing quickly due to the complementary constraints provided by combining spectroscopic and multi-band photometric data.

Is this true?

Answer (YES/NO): YES